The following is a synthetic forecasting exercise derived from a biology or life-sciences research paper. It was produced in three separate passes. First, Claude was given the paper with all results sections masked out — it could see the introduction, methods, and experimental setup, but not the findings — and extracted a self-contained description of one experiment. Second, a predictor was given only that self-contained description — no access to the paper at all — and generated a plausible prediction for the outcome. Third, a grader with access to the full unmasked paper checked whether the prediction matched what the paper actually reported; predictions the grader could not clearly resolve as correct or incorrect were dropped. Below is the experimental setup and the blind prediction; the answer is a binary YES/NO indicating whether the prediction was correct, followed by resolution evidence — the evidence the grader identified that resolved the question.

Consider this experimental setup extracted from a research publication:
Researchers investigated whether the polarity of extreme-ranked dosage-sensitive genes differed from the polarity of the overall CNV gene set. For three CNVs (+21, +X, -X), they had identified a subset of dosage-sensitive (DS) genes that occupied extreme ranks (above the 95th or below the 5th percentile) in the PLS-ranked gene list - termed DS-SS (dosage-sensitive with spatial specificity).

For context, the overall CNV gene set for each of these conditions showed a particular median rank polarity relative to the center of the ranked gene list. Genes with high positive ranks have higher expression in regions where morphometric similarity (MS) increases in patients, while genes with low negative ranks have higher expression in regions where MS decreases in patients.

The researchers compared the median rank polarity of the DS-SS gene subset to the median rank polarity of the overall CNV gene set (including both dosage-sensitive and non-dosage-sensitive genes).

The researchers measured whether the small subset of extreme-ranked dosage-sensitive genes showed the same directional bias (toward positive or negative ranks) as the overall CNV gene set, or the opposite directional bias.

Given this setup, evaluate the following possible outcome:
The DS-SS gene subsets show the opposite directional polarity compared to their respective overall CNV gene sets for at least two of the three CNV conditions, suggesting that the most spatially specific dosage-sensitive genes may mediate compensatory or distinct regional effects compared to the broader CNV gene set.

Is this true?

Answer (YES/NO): YES